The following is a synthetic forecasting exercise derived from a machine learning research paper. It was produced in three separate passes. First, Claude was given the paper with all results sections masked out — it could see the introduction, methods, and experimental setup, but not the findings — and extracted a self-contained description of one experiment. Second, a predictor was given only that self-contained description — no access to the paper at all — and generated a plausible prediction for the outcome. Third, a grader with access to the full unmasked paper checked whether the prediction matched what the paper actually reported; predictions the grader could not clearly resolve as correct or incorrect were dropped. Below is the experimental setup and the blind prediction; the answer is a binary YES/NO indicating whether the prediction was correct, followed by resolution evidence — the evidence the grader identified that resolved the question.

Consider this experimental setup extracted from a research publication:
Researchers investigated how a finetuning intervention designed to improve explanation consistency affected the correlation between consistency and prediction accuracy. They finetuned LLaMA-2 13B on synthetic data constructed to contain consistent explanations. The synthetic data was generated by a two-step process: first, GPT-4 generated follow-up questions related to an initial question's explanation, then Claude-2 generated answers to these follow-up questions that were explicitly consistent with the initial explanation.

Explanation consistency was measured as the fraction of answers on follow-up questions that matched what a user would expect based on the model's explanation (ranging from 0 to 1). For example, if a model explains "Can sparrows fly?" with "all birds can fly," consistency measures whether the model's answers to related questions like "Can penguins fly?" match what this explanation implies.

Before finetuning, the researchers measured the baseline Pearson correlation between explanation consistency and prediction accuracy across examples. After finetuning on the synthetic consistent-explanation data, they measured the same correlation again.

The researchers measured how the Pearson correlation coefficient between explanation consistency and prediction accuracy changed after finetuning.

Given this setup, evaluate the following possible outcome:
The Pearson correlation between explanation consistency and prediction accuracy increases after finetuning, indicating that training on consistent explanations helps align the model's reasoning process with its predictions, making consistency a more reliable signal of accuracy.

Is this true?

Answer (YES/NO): YES